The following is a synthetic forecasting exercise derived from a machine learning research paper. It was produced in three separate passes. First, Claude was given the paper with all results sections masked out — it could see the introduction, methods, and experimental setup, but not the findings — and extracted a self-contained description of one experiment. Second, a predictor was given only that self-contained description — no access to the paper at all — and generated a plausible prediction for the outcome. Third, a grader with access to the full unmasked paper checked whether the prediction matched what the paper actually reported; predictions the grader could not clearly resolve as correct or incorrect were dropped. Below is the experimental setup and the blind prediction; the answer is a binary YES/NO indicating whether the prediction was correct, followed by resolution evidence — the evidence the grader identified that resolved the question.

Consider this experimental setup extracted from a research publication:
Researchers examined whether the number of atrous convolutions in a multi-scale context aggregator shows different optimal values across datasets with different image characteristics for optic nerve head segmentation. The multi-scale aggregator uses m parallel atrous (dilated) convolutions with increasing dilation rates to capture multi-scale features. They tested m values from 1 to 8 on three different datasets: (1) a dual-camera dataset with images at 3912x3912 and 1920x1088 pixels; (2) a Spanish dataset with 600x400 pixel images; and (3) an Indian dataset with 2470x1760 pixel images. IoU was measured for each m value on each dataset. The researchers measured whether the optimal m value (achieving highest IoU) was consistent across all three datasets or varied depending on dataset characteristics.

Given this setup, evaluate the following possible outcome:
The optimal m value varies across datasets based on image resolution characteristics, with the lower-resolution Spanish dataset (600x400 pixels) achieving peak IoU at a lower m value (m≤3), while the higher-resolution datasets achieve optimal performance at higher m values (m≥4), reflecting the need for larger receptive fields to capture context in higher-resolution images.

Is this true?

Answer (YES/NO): NO